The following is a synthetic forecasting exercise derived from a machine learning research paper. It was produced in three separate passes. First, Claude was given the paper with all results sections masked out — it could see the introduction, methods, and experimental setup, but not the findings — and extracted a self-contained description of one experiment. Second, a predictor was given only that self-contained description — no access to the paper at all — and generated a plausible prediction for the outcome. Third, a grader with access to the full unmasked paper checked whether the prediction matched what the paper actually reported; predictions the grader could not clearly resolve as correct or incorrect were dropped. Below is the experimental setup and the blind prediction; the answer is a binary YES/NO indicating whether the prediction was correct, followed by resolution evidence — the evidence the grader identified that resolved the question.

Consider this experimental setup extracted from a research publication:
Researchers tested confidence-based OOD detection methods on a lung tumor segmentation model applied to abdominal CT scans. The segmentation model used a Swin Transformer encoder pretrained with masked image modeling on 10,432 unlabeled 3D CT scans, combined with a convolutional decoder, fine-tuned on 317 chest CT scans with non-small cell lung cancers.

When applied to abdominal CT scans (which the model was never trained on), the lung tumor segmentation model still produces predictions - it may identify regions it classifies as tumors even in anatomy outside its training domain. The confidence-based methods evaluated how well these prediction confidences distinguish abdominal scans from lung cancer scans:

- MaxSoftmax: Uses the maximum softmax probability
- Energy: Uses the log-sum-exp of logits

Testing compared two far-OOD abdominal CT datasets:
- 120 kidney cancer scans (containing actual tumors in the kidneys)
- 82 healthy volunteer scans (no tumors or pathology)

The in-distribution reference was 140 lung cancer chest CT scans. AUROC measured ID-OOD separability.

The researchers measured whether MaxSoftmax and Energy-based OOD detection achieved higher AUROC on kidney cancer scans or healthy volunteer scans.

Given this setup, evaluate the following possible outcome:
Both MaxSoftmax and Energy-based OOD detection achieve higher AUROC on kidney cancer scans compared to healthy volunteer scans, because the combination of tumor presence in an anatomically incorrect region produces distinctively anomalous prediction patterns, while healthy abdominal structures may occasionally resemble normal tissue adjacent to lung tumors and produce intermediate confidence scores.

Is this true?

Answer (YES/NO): NO